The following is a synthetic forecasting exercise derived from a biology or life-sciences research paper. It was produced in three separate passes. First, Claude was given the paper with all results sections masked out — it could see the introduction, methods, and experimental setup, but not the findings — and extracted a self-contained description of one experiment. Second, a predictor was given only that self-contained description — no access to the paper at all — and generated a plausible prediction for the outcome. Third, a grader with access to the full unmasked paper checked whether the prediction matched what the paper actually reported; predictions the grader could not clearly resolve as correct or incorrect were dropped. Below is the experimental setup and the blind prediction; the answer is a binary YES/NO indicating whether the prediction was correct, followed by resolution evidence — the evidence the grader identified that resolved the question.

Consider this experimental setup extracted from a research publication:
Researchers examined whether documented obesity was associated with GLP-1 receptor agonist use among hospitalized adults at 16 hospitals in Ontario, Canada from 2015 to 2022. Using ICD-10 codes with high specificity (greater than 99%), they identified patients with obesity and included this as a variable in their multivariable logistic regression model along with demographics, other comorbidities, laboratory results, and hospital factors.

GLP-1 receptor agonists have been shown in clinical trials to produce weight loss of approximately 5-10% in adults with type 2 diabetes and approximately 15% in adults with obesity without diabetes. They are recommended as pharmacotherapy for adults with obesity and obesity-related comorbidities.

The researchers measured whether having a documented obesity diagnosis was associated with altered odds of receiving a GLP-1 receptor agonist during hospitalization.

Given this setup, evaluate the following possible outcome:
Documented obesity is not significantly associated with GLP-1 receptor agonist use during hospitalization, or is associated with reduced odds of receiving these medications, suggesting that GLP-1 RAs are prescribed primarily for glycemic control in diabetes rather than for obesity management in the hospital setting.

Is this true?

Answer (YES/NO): NO